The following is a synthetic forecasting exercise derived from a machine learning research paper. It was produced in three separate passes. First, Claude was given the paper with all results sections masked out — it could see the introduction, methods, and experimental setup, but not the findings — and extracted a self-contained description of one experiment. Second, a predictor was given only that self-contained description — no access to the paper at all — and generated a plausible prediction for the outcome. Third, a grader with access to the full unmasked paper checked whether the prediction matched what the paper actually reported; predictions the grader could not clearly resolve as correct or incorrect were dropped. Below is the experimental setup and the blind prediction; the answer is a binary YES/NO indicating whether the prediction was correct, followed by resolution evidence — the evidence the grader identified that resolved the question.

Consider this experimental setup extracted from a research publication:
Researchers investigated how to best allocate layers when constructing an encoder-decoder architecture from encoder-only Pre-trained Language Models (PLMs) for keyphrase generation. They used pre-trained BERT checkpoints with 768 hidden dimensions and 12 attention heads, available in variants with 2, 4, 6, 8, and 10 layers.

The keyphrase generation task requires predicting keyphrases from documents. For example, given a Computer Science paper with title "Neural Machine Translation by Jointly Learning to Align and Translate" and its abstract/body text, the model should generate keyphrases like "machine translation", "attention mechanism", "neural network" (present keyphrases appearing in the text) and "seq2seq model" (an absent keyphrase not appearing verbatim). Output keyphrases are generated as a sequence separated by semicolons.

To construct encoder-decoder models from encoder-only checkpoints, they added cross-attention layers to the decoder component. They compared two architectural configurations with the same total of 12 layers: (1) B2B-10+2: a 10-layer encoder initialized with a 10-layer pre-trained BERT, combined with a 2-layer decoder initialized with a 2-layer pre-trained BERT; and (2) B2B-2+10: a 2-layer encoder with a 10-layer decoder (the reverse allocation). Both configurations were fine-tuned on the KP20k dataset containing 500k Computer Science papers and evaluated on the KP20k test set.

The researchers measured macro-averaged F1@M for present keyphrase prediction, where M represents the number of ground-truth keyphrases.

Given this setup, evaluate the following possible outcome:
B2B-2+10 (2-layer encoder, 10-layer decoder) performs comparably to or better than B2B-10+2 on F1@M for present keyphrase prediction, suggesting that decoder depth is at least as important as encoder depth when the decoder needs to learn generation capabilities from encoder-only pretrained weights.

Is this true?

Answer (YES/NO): NO